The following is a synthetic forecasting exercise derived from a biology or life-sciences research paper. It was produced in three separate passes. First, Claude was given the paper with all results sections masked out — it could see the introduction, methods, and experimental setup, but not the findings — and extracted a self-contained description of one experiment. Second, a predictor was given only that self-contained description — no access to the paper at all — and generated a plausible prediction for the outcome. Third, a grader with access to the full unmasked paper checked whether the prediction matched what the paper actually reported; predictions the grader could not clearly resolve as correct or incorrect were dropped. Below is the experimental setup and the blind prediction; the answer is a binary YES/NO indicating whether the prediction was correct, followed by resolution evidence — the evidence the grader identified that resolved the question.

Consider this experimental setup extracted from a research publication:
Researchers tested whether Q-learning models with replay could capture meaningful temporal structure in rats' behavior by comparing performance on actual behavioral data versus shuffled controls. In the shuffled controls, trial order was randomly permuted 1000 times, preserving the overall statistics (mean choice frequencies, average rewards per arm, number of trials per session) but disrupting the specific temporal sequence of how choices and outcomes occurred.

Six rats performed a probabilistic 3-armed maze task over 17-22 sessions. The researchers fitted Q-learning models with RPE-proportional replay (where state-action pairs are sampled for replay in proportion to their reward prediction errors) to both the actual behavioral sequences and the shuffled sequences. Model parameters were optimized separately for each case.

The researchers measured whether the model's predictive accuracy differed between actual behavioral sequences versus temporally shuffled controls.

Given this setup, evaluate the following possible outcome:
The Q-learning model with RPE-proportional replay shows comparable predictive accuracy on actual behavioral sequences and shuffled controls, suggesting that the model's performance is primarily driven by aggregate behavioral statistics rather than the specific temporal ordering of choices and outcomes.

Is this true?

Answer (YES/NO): NO